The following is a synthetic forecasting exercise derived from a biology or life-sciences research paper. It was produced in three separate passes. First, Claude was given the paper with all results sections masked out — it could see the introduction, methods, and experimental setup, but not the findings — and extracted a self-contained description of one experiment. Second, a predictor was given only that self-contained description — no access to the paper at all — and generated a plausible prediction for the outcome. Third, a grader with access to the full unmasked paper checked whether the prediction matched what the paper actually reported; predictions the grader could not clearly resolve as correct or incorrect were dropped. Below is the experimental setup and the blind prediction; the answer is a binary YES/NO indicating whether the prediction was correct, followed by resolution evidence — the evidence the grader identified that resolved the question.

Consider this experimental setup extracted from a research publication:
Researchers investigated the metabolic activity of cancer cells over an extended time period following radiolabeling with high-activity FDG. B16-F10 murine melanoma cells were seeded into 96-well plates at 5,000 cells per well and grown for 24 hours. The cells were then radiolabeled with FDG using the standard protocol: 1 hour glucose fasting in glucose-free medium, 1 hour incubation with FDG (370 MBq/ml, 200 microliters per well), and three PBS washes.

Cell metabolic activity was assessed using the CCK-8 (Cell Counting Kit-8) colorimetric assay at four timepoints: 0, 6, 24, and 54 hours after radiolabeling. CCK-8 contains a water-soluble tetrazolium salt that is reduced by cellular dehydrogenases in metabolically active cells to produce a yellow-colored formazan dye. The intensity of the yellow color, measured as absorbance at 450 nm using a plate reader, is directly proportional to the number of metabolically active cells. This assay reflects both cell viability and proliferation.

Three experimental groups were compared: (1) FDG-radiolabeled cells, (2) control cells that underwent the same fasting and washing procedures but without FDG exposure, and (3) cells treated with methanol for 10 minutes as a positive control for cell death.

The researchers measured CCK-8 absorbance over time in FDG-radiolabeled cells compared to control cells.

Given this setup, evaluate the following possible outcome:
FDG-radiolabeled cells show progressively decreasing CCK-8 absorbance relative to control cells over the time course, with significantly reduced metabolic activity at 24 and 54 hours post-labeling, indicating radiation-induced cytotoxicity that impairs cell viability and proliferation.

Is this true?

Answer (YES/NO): NO